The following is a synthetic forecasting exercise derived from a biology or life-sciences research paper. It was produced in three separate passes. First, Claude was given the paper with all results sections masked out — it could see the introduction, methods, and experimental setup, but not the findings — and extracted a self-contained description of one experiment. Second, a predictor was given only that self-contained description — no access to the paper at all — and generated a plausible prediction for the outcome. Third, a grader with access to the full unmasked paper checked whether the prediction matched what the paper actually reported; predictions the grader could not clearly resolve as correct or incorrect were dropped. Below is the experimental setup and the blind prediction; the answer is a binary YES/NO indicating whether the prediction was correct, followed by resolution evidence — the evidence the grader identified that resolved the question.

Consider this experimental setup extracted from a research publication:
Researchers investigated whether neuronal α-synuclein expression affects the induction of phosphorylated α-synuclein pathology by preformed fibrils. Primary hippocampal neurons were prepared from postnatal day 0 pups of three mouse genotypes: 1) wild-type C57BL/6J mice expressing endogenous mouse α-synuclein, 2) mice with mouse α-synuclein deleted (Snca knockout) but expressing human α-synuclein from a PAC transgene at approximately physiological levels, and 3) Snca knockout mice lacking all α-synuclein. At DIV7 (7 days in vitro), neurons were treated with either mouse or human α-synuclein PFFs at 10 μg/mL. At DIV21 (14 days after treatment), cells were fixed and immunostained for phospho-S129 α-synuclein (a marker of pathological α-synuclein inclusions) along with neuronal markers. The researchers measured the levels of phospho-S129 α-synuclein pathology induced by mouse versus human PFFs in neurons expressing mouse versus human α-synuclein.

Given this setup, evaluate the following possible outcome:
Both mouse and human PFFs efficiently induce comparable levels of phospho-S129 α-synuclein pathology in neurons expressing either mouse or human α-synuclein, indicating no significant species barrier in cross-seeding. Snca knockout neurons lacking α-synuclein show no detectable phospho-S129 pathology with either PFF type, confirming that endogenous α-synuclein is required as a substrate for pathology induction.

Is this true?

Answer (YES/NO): NO